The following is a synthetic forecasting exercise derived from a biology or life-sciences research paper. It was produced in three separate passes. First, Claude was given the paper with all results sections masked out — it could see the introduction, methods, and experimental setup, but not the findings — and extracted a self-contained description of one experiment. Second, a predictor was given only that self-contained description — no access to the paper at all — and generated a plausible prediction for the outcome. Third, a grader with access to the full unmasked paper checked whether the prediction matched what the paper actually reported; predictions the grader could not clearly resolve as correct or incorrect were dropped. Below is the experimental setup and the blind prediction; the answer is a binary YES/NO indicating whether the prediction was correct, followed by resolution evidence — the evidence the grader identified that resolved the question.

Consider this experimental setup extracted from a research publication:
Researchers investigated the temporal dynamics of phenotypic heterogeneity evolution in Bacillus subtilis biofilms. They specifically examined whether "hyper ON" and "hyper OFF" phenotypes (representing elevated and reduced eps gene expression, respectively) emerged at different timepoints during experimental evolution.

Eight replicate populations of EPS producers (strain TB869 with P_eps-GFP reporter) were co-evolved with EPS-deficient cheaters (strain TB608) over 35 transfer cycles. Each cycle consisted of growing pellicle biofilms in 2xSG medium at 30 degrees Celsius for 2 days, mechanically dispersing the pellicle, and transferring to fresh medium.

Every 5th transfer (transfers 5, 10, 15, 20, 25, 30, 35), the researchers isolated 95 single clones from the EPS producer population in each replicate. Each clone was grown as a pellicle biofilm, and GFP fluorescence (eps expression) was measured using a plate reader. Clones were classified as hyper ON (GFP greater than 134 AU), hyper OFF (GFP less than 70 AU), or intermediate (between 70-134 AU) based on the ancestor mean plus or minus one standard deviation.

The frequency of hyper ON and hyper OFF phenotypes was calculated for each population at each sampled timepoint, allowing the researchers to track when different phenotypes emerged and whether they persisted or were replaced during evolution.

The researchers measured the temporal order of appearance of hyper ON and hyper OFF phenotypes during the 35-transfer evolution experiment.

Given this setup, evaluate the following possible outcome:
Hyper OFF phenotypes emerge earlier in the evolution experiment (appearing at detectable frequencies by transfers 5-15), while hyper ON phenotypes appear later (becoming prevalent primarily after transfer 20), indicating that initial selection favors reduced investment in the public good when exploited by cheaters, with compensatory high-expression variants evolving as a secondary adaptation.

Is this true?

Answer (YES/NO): NO